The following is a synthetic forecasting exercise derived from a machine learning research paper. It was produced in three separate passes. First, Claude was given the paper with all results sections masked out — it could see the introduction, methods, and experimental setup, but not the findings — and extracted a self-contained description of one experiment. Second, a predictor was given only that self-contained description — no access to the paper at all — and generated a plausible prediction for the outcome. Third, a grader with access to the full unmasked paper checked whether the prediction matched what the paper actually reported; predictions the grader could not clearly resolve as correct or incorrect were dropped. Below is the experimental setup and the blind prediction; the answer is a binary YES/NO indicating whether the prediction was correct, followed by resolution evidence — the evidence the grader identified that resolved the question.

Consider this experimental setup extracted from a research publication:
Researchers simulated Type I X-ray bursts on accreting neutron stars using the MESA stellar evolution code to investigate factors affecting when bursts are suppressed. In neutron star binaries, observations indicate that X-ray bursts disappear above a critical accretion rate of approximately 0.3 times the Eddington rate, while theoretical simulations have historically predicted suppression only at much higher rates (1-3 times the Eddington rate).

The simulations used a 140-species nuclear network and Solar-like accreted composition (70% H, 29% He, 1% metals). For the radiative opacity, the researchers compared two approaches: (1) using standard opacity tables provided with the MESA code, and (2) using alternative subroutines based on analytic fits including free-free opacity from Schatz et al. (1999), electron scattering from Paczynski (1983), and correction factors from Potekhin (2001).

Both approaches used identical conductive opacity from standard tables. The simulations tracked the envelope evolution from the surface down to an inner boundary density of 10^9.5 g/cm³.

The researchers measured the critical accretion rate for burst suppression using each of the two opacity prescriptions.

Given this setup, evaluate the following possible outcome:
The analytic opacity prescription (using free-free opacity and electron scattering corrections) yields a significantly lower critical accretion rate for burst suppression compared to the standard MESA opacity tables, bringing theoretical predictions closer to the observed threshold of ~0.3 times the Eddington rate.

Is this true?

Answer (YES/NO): NO